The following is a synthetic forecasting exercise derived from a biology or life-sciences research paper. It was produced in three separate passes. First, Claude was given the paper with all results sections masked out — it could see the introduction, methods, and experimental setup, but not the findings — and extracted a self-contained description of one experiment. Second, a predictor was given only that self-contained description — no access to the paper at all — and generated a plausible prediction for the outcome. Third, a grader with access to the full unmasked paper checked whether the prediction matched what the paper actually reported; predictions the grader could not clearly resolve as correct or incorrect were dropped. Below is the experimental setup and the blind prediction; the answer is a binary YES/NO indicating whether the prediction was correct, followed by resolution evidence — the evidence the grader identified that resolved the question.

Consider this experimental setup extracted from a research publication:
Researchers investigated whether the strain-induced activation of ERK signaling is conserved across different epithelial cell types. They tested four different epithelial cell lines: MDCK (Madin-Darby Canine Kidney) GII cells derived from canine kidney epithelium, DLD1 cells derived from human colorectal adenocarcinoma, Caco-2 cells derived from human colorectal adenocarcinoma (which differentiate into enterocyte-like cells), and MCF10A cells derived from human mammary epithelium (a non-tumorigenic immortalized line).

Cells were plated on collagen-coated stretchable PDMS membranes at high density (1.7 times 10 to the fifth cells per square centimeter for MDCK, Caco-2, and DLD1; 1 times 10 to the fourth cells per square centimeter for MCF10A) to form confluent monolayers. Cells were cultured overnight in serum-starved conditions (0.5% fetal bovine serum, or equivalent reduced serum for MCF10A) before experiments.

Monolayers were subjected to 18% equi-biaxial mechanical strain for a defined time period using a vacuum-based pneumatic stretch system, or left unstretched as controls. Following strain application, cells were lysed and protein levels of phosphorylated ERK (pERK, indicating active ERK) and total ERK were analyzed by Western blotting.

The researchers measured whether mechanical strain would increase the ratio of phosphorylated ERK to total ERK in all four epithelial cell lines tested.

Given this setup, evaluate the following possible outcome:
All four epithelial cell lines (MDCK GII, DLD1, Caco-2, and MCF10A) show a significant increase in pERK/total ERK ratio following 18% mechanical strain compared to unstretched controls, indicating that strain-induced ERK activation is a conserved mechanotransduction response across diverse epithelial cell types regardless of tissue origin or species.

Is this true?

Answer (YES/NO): YES